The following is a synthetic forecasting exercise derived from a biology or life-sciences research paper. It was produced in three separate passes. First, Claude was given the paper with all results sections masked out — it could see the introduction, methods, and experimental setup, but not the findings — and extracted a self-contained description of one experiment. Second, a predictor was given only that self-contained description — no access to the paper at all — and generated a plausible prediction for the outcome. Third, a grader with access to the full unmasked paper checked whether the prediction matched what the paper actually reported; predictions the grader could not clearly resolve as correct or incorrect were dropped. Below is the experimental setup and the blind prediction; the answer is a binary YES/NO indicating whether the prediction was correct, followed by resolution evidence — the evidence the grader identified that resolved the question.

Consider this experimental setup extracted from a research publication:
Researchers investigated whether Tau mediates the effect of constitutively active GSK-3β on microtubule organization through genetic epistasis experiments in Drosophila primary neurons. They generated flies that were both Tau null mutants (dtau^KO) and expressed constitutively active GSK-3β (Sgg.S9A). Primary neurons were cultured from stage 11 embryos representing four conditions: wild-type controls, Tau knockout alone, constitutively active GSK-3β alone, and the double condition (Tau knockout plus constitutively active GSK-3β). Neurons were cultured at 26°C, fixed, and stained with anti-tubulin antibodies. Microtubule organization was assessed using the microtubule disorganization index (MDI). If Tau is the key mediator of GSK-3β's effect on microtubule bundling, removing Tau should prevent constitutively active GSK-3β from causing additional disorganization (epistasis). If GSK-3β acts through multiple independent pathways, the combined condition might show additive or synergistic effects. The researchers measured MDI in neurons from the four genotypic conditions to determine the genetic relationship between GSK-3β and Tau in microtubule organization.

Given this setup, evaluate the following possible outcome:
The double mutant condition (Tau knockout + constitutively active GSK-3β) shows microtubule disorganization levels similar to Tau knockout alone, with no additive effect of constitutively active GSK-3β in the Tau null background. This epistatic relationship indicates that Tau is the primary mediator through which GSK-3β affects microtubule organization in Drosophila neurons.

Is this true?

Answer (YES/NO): NO